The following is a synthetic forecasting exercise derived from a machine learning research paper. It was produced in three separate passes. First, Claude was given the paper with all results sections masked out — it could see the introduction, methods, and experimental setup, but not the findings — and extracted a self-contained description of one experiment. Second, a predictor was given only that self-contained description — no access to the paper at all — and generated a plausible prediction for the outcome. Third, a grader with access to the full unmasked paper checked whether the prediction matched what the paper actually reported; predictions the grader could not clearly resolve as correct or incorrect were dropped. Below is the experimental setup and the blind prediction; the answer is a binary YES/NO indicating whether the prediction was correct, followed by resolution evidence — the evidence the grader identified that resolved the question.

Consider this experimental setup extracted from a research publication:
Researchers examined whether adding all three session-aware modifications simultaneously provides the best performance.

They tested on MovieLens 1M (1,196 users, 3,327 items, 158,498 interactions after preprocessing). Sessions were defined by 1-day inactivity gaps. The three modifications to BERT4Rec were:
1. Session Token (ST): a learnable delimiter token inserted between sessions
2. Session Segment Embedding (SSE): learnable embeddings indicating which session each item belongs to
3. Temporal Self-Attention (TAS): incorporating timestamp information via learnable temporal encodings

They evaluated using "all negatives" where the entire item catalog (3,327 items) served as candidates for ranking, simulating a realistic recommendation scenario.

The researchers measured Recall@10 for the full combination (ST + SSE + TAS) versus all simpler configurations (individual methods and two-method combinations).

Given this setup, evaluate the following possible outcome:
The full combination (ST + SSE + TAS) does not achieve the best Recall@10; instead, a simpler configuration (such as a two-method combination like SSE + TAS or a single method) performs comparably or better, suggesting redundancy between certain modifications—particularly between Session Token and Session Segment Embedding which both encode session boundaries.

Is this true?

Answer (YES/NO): YES